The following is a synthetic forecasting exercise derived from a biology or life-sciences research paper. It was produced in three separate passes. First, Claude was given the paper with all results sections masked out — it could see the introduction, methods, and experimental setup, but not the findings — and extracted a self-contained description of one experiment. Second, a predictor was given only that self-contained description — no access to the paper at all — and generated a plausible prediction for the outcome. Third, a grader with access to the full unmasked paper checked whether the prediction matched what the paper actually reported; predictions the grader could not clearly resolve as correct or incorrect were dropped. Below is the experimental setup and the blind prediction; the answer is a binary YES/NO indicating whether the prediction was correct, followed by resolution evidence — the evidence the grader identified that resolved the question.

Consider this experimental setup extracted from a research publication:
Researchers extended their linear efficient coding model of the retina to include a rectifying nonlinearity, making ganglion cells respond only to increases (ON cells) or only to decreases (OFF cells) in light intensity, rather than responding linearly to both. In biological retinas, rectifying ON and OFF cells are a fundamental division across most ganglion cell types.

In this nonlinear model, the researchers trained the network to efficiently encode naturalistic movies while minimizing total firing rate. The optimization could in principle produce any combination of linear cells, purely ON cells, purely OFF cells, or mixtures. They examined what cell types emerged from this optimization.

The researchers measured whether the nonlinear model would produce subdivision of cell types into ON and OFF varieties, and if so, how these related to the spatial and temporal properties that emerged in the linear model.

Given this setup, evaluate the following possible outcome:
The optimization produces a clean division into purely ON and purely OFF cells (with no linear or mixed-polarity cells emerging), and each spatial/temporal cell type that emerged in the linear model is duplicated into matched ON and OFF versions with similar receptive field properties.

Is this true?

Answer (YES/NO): YES